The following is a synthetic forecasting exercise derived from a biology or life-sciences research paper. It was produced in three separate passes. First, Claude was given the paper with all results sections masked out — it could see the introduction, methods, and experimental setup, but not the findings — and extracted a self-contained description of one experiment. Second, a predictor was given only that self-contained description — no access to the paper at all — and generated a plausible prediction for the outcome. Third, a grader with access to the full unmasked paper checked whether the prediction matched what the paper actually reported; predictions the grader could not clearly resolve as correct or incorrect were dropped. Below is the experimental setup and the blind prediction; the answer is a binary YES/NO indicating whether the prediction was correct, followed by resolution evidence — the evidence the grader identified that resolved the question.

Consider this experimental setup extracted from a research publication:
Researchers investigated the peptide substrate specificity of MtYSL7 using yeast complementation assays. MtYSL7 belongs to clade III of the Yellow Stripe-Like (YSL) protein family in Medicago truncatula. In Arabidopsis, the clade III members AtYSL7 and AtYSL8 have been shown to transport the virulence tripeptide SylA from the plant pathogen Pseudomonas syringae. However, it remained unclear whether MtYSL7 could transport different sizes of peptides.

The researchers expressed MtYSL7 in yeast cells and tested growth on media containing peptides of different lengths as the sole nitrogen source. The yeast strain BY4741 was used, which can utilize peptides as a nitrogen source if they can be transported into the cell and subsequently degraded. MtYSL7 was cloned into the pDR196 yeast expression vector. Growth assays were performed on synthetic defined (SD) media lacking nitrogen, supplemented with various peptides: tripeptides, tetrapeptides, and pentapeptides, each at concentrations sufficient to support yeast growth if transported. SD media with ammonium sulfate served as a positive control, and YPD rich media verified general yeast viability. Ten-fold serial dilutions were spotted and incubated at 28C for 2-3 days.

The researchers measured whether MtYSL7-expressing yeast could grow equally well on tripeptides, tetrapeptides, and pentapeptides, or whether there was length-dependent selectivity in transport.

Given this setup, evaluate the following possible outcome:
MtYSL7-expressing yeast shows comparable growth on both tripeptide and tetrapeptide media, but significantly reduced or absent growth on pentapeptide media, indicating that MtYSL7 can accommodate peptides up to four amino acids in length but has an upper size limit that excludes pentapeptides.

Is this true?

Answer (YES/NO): NO